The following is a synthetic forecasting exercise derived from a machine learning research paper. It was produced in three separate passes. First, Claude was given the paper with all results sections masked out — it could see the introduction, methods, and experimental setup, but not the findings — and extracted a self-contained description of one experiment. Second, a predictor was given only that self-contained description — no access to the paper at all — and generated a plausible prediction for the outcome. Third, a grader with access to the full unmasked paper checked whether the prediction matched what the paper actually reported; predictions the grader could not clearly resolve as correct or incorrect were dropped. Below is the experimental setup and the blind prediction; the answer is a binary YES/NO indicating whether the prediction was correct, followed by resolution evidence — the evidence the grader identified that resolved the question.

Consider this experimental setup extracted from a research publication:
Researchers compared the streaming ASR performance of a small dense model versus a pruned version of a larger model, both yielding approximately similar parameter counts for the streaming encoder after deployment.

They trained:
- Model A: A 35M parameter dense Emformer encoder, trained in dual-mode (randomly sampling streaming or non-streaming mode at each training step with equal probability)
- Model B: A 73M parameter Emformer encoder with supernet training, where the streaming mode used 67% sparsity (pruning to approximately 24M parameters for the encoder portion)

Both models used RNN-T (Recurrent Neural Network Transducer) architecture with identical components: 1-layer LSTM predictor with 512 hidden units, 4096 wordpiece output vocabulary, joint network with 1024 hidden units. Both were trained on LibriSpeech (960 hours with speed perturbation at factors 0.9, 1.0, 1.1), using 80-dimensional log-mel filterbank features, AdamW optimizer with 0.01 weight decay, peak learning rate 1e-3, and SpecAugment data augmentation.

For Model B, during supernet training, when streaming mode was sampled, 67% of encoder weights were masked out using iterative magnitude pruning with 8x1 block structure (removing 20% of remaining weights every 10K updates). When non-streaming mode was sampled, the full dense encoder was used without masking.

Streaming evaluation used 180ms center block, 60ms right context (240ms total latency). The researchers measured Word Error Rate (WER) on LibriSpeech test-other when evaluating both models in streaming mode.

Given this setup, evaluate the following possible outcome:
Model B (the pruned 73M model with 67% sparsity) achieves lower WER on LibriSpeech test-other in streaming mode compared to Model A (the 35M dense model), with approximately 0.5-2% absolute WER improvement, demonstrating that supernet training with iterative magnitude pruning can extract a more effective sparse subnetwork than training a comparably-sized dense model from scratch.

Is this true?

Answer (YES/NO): NO